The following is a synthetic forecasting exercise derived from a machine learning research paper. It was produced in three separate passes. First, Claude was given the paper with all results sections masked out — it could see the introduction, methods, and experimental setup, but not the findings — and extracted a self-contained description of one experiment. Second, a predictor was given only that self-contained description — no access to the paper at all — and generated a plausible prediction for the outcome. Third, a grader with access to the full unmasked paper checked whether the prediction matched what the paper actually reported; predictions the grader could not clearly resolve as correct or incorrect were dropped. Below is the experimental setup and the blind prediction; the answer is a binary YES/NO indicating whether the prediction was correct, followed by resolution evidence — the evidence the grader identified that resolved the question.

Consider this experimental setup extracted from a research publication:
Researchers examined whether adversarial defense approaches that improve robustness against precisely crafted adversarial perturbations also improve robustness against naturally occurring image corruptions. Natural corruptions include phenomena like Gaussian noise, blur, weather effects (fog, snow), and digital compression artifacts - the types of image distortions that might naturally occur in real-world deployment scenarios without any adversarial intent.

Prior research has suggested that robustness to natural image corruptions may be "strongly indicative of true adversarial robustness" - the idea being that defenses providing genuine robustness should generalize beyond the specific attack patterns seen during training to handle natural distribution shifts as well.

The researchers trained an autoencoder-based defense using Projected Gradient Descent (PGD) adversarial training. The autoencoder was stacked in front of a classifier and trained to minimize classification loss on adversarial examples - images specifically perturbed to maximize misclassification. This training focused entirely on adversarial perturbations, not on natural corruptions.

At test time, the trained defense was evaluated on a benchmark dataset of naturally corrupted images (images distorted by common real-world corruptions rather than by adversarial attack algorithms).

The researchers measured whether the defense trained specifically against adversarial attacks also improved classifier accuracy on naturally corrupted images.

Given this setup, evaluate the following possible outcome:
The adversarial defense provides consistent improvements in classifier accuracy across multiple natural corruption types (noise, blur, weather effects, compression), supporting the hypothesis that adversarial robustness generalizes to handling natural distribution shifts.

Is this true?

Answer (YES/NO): NO